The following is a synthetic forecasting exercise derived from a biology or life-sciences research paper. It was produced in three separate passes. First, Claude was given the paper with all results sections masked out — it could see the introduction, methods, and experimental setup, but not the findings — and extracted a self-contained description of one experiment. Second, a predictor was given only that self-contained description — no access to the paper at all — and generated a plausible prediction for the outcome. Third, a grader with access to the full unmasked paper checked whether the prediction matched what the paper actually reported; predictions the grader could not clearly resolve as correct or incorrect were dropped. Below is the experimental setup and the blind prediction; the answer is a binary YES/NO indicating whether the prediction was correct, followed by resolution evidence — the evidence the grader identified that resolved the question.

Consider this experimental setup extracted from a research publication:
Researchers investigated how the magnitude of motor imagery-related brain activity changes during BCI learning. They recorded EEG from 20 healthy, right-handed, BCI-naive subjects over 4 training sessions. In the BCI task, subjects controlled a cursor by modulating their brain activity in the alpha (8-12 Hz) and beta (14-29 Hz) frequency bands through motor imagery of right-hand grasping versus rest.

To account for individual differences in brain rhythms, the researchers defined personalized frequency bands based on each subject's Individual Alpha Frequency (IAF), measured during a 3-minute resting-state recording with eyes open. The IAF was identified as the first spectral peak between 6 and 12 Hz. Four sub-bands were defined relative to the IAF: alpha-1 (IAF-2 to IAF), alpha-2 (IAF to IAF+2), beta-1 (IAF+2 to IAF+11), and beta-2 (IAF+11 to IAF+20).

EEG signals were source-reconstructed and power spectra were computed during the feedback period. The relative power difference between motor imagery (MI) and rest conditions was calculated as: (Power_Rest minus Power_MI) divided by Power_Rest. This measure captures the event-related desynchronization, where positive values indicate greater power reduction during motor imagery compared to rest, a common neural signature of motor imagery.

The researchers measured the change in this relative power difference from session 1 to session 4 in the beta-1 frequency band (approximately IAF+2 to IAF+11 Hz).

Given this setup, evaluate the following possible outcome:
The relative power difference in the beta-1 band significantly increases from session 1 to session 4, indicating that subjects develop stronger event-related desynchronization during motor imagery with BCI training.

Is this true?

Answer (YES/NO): YES